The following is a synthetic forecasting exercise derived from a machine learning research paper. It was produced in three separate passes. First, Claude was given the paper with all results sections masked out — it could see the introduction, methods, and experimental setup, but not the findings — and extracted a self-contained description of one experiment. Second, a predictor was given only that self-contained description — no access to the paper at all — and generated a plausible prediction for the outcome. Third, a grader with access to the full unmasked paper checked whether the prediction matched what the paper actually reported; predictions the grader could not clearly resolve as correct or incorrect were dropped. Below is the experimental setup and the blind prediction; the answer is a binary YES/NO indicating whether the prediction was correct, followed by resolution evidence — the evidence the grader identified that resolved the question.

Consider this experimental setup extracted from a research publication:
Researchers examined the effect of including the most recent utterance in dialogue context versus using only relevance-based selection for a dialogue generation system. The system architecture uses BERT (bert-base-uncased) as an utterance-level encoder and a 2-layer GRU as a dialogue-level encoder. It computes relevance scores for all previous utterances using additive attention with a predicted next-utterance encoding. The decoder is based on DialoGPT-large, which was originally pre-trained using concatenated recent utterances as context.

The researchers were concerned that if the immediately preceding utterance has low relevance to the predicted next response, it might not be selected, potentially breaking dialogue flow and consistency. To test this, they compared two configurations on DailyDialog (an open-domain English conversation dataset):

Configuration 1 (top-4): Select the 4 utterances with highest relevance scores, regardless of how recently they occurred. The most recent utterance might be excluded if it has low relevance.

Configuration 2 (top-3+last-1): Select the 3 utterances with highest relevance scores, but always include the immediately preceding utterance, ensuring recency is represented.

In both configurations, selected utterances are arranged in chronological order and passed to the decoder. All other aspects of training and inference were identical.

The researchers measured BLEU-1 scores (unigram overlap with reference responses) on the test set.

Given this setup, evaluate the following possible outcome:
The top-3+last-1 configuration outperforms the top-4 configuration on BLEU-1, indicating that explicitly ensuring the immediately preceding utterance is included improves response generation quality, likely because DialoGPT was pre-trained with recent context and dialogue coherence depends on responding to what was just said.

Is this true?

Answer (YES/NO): YES